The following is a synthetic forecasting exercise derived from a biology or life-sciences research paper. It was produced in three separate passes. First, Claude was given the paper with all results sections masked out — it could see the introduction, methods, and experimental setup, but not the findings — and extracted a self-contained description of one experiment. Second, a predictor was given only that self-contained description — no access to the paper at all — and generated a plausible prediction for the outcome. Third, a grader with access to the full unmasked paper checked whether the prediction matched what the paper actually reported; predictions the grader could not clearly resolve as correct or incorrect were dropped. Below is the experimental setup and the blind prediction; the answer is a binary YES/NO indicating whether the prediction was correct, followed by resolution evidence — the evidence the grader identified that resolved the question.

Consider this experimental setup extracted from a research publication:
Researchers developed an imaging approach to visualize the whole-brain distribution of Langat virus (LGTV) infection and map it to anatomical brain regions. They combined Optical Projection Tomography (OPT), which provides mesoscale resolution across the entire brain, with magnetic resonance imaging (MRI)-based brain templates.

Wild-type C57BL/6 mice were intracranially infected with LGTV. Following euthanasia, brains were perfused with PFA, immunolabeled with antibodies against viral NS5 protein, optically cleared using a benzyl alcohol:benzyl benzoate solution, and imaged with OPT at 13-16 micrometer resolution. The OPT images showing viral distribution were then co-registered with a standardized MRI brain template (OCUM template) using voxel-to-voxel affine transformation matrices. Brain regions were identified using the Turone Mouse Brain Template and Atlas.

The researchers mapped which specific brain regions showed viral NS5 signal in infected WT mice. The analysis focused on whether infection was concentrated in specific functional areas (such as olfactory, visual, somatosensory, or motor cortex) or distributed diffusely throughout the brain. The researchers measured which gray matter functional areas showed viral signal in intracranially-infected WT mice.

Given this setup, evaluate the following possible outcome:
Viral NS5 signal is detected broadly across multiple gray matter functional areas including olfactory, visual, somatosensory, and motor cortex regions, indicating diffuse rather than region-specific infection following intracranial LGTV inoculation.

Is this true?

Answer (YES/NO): NO